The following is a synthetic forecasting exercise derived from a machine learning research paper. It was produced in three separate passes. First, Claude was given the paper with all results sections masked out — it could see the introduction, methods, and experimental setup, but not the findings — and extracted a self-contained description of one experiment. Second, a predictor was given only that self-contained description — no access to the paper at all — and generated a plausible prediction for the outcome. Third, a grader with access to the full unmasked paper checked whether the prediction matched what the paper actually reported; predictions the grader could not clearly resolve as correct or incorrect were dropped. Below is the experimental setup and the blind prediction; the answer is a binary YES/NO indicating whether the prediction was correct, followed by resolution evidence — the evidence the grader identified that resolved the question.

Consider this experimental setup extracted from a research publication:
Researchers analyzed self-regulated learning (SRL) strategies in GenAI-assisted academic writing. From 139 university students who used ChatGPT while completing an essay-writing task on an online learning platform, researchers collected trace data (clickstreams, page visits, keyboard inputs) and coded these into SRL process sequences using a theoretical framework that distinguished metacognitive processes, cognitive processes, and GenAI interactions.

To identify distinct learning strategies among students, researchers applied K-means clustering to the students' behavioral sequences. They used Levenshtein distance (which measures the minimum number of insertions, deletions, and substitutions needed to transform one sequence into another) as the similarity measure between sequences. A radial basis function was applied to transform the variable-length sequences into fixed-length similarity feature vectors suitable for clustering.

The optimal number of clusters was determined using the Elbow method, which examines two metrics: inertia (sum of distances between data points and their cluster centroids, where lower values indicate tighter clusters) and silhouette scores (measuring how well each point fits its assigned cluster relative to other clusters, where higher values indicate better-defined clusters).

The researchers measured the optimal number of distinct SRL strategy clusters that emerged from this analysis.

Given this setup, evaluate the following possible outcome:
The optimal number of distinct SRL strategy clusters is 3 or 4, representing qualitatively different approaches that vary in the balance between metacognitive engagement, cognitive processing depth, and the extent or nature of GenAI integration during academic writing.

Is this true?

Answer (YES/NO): YES